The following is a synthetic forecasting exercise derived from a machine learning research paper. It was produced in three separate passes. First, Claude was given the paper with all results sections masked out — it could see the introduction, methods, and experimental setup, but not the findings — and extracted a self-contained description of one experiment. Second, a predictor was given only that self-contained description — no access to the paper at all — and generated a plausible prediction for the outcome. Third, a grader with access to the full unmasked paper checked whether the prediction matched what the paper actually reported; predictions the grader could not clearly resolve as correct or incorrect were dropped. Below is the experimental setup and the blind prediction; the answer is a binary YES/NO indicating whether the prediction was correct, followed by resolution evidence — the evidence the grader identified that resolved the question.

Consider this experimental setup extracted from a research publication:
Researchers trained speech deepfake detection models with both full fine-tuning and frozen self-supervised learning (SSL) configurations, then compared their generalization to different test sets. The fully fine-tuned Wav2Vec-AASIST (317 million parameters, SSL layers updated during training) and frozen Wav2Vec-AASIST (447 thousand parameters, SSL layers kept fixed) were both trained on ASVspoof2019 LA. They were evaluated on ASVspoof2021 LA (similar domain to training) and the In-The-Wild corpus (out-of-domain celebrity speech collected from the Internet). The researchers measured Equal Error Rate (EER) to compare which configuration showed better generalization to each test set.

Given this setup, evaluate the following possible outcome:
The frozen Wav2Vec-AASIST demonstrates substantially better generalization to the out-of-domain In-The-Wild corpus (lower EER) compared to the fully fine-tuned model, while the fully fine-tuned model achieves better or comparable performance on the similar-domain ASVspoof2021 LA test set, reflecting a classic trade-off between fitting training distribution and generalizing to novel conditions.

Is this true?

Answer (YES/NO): NO